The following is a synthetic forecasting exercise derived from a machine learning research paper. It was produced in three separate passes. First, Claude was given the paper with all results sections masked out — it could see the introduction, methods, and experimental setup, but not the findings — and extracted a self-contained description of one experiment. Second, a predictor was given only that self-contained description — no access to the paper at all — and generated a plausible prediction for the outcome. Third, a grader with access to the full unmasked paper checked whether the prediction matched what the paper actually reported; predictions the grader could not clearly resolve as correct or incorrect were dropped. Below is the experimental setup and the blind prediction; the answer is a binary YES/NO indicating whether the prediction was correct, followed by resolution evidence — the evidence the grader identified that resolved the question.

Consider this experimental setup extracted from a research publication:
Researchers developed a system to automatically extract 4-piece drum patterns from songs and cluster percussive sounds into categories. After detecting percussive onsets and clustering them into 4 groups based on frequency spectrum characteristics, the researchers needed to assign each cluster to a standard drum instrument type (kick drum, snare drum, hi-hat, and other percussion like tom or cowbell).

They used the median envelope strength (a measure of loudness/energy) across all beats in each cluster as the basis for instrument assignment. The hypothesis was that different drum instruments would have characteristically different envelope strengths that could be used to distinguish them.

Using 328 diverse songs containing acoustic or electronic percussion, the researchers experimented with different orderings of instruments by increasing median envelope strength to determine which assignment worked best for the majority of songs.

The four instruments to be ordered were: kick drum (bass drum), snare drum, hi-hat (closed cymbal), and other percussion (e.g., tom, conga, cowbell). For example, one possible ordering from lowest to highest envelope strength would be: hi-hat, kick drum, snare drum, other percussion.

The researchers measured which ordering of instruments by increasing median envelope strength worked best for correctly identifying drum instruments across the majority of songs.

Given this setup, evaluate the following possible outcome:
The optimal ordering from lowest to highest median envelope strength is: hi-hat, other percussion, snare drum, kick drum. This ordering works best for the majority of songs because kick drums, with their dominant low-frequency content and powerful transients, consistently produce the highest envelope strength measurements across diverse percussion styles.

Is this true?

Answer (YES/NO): NO